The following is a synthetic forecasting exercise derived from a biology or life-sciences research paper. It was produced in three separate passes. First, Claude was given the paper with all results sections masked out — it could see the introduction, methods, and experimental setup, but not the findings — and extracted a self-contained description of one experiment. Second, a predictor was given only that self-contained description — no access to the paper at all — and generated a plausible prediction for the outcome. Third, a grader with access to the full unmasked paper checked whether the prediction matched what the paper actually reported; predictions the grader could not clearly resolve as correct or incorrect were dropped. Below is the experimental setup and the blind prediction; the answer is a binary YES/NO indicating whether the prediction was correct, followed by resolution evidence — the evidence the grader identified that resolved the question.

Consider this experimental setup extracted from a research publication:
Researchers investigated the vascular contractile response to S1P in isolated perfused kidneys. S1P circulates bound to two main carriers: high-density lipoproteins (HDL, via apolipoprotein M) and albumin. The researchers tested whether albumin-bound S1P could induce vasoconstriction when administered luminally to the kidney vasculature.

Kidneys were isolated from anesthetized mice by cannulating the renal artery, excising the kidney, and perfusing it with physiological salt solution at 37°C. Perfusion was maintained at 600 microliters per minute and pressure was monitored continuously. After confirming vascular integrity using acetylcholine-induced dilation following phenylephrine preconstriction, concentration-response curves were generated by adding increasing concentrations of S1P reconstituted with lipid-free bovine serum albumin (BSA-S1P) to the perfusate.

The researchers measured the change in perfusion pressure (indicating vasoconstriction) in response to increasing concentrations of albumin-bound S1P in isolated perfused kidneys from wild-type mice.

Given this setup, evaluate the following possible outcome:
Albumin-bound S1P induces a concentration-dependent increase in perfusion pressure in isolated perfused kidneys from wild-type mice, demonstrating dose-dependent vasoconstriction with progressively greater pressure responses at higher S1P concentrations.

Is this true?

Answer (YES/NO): NO